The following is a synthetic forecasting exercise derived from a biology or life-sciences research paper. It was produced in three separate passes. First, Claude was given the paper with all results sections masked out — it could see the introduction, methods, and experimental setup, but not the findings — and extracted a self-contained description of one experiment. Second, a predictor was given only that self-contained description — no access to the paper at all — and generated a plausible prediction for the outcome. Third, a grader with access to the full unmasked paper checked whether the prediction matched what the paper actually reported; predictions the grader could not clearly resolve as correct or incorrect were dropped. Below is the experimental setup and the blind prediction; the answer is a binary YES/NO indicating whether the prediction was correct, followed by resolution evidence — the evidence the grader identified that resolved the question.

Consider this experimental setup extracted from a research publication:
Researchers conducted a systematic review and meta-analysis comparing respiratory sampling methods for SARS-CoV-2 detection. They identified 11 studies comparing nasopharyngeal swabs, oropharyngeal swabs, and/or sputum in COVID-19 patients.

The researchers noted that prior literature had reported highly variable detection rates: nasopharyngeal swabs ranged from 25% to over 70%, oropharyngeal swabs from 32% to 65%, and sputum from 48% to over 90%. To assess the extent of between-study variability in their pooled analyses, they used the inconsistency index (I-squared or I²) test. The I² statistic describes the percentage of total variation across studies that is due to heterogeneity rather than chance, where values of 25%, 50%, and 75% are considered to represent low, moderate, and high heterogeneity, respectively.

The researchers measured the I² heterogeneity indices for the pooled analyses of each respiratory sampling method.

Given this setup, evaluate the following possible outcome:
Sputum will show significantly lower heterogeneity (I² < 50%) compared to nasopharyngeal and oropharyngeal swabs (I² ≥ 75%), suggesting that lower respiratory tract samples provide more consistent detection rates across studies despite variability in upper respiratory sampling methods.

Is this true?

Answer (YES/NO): NO